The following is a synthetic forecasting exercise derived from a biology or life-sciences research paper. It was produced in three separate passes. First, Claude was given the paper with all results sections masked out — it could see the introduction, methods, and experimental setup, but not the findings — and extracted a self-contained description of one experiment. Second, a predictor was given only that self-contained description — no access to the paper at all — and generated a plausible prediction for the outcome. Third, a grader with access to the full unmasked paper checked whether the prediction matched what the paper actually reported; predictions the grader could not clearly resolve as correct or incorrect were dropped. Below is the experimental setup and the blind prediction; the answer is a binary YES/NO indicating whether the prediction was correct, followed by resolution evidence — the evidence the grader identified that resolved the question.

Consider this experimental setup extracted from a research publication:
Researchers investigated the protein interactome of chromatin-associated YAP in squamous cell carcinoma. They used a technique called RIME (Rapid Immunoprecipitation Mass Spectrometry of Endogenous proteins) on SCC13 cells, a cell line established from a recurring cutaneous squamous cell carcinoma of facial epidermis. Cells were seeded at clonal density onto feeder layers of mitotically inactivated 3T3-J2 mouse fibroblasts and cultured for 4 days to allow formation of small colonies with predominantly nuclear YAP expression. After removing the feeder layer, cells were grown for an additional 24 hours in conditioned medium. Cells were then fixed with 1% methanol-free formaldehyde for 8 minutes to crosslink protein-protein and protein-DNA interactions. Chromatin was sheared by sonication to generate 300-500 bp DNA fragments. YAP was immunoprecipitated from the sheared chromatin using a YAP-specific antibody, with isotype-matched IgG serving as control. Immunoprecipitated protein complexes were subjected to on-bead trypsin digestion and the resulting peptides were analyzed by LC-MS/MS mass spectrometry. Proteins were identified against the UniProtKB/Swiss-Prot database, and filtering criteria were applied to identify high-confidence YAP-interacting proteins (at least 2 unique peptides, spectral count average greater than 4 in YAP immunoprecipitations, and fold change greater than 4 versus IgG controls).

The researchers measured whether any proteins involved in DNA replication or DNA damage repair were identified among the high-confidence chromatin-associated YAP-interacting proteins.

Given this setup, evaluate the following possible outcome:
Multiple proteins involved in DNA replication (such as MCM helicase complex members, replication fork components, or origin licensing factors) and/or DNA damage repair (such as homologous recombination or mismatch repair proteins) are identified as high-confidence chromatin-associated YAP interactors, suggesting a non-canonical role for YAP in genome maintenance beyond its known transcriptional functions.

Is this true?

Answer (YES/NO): NO